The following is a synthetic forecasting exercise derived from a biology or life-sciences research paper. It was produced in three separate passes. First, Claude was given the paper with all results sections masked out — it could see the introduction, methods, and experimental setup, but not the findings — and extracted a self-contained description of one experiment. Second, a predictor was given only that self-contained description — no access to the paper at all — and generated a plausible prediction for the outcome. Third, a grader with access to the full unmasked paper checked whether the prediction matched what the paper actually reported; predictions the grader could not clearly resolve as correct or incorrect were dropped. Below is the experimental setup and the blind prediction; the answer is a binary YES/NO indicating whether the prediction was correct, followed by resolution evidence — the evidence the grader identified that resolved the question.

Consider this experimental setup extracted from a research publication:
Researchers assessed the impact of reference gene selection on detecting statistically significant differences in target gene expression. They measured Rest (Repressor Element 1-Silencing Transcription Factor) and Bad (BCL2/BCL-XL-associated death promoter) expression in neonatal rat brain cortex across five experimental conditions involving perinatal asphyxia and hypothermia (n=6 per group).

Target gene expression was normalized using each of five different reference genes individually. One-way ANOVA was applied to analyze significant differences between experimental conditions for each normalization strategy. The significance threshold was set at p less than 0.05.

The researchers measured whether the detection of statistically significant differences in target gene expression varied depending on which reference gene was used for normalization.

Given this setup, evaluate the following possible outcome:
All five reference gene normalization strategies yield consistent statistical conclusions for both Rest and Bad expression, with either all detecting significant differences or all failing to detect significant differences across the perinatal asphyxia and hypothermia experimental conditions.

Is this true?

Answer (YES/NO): NO